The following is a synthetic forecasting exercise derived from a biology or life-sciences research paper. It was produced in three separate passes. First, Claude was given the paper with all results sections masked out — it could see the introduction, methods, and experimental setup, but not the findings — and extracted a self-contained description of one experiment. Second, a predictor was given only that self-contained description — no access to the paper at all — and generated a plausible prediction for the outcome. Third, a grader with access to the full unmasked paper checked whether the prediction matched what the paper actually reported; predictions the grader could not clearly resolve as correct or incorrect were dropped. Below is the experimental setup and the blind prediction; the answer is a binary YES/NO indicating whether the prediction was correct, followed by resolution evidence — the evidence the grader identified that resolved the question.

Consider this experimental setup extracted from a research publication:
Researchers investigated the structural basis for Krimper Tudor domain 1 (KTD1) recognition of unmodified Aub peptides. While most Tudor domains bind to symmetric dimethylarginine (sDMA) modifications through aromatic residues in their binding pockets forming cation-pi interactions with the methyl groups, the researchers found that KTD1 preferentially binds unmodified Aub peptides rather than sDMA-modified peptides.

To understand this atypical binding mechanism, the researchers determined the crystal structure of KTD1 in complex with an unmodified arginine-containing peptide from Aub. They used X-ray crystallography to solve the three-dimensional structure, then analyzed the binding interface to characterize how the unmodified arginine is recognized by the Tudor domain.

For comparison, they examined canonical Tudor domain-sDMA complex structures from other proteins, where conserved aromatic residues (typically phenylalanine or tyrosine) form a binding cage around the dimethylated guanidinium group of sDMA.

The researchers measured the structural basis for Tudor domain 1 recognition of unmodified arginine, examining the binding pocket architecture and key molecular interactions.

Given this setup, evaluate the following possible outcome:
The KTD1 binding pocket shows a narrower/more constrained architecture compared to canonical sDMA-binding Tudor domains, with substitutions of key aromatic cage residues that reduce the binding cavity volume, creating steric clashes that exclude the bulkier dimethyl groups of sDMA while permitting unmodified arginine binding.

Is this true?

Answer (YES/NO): NO